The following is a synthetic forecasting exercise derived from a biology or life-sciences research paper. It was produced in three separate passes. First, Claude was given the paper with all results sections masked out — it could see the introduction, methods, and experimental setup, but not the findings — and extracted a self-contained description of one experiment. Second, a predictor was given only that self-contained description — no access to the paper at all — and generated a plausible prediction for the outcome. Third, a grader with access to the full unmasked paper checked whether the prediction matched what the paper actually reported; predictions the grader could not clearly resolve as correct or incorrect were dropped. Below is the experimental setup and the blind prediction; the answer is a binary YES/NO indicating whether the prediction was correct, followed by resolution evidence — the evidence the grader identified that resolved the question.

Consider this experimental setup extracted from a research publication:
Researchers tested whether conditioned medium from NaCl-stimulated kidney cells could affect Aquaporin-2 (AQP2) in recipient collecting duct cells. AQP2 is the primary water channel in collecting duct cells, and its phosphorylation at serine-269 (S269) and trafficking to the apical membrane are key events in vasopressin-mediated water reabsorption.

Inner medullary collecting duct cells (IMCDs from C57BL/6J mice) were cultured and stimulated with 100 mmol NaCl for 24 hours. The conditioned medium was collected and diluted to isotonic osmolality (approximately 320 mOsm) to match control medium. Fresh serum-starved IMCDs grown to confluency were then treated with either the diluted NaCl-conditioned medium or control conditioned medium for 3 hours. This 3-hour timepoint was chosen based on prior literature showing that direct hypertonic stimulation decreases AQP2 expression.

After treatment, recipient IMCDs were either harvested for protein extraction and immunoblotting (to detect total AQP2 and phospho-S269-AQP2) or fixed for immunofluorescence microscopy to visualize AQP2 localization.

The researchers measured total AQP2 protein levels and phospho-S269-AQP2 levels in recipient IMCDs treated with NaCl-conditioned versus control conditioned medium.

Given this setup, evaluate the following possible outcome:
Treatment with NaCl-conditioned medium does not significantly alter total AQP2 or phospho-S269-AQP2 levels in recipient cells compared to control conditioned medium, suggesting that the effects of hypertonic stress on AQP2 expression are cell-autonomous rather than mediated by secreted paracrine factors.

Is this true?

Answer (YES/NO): NO